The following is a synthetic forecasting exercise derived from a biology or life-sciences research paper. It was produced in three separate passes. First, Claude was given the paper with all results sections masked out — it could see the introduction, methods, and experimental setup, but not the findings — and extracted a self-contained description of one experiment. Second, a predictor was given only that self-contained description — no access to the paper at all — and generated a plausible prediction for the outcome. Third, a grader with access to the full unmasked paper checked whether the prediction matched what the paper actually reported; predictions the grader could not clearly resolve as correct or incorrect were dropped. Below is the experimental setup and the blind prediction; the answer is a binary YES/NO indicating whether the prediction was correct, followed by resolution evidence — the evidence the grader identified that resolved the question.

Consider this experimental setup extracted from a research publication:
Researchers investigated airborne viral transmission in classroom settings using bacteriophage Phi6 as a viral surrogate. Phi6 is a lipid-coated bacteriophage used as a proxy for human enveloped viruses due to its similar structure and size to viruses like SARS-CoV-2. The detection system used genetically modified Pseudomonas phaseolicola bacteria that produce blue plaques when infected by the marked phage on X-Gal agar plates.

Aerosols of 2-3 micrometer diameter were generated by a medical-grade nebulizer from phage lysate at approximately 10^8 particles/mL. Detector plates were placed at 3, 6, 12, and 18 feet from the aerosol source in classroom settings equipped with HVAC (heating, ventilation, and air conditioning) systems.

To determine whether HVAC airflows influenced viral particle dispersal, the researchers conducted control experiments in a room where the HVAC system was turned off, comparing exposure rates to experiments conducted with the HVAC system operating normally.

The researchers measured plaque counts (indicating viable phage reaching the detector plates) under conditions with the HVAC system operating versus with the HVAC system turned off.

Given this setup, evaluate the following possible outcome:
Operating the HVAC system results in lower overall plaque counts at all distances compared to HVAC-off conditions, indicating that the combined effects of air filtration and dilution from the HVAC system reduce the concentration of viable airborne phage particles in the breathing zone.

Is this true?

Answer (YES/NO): NO